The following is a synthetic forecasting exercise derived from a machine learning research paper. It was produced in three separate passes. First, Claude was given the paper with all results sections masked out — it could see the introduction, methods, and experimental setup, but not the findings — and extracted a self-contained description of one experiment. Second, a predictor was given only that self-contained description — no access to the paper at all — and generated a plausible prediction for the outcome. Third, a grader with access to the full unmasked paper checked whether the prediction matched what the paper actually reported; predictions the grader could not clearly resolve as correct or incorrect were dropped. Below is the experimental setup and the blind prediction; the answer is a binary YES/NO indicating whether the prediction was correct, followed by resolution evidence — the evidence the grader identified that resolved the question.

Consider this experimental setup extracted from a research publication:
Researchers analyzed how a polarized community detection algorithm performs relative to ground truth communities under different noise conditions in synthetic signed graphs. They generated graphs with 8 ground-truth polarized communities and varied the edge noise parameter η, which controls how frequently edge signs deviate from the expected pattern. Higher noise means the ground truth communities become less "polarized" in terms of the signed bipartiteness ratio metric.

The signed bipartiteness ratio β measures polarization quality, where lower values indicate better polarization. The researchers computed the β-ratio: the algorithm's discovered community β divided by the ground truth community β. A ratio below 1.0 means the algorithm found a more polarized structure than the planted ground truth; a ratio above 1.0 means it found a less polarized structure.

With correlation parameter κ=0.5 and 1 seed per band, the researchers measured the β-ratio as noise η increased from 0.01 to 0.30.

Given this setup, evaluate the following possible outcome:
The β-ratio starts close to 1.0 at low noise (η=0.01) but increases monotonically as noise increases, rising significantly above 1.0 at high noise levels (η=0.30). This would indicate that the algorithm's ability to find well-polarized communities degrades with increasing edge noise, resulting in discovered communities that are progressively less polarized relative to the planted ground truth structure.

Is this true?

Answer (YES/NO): NO